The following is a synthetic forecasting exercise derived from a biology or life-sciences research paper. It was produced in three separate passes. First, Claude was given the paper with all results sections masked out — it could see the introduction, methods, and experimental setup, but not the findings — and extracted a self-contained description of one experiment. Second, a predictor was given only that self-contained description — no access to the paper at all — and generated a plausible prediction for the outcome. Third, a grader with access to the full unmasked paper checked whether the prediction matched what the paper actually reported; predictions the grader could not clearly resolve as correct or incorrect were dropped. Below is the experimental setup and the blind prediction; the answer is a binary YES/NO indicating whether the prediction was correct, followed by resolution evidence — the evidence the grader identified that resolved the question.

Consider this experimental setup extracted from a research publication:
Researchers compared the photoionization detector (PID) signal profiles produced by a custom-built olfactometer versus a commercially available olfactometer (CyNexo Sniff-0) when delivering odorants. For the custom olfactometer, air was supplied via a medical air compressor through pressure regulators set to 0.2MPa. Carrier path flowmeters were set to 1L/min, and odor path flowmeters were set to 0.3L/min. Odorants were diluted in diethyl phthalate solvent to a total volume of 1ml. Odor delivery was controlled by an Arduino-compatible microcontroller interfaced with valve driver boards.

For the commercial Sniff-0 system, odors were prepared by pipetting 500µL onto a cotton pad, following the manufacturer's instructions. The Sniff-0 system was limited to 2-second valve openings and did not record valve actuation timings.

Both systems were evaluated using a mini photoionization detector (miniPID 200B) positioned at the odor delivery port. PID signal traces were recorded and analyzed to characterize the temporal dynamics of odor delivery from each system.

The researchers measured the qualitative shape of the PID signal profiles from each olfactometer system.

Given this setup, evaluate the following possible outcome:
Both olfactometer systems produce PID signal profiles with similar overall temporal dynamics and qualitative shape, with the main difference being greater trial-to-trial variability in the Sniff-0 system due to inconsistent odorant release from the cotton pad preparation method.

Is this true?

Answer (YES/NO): NO